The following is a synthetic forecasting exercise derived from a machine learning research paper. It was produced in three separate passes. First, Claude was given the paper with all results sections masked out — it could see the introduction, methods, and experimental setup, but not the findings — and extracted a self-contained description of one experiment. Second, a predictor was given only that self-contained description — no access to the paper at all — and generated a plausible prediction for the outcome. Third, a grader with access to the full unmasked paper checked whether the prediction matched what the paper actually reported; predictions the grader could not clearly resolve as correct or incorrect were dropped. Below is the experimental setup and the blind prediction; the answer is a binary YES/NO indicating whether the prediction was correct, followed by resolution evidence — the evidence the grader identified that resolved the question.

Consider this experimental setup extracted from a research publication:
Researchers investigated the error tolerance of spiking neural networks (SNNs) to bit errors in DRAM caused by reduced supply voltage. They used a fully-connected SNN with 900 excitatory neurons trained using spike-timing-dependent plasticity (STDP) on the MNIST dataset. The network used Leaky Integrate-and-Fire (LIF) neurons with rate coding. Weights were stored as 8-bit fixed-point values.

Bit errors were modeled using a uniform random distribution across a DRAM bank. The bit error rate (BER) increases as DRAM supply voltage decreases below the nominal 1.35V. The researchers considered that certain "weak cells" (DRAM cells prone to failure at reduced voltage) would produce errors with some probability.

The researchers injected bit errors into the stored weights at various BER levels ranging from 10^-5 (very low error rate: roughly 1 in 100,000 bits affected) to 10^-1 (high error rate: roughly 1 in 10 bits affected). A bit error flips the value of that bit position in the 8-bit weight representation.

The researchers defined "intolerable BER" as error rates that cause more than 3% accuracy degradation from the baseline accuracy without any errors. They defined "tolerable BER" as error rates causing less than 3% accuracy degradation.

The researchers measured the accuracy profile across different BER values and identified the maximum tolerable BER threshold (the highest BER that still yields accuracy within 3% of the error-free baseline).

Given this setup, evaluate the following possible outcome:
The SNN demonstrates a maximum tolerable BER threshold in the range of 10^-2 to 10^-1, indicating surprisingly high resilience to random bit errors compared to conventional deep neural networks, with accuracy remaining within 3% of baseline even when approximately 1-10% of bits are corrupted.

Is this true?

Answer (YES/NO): NO